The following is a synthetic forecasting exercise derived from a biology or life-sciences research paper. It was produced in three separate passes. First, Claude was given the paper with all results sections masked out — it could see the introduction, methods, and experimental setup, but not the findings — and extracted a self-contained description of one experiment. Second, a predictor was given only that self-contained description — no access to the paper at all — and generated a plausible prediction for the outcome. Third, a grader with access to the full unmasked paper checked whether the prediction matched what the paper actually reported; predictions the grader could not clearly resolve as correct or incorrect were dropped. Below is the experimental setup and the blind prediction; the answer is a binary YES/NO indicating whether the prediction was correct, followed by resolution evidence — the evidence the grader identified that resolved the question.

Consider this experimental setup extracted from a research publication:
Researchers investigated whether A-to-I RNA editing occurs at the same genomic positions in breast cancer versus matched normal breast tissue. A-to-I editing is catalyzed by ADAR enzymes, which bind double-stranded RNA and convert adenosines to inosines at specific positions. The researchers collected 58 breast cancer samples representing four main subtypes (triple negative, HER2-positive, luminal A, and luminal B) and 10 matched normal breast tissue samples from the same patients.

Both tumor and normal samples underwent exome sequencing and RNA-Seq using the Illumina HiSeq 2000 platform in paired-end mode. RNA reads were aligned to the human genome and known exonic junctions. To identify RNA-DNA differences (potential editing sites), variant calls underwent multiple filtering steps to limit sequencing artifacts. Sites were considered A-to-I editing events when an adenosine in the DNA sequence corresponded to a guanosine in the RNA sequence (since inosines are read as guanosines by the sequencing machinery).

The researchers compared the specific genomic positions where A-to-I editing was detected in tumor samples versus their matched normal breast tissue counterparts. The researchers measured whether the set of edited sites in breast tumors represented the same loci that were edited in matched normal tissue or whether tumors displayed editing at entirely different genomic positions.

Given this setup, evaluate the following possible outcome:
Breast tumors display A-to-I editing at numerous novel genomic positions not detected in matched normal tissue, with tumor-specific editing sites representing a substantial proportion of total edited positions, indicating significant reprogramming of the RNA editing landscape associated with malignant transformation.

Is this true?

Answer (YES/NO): NO